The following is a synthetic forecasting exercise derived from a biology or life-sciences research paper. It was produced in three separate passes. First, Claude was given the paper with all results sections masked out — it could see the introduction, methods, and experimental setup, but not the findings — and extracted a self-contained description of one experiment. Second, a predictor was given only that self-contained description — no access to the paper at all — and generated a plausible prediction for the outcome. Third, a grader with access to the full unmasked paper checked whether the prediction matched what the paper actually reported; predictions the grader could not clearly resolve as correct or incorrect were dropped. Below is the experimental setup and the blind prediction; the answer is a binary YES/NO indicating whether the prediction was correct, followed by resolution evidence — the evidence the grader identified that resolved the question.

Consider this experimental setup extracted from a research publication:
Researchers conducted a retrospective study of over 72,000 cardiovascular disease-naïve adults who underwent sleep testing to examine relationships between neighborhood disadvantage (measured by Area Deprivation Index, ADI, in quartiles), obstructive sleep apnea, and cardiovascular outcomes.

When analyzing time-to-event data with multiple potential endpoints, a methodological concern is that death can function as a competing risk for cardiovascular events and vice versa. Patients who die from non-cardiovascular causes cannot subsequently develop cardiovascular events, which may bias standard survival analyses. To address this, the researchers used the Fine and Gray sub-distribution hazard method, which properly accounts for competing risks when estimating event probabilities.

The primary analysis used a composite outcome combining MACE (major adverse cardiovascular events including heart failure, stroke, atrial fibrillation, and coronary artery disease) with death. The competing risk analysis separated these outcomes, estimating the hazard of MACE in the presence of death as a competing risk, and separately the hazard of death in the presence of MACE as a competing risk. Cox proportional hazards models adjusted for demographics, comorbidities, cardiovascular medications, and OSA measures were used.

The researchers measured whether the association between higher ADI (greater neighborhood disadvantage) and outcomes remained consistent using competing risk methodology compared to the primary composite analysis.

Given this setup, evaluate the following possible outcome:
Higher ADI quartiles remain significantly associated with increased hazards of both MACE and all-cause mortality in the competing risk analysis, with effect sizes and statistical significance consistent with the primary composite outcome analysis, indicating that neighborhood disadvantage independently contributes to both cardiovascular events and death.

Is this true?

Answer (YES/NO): NO